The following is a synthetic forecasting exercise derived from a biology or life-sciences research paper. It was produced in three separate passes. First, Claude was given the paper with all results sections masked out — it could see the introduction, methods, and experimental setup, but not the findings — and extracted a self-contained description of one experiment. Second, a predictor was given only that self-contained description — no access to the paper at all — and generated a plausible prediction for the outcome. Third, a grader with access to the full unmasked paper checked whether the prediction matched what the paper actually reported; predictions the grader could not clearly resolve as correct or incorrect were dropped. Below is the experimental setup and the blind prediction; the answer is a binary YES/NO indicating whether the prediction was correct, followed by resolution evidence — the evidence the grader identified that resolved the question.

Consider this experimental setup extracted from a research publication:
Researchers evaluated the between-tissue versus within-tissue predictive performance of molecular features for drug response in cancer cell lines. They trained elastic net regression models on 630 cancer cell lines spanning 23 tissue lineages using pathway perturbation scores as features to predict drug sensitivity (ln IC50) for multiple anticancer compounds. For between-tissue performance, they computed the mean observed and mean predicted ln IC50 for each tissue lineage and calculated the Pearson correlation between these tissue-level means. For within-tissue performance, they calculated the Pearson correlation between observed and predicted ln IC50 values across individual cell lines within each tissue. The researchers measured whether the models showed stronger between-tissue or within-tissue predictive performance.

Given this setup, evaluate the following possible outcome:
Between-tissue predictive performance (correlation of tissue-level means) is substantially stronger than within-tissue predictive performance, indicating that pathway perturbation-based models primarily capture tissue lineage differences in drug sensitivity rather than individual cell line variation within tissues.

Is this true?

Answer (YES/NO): YES